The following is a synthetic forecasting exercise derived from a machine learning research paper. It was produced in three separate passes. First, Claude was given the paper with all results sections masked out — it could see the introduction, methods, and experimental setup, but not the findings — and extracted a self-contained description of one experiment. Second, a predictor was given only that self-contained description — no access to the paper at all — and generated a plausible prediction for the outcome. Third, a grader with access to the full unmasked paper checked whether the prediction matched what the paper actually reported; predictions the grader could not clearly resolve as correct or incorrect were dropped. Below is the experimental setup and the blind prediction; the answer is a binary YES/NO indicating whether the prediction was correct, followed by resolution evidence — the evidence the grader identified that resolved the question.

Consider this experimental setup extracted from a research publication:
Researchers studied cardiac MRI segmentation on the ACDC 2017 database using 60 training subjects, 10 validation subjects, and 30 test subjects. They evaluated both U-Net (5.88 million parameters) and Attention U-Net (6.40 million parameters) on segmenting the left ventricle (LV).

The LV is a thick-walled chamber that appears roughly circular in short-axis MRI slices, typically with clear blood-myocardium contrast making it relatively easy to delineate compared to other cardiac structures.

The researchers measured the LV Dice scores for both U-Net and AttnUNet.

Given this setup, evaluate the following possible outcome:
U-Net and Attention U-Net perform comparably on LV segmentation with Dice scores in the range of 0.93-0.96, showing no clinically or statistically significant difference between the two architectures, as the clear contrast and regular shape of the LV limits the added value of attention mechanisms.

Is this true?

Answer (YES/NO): NO